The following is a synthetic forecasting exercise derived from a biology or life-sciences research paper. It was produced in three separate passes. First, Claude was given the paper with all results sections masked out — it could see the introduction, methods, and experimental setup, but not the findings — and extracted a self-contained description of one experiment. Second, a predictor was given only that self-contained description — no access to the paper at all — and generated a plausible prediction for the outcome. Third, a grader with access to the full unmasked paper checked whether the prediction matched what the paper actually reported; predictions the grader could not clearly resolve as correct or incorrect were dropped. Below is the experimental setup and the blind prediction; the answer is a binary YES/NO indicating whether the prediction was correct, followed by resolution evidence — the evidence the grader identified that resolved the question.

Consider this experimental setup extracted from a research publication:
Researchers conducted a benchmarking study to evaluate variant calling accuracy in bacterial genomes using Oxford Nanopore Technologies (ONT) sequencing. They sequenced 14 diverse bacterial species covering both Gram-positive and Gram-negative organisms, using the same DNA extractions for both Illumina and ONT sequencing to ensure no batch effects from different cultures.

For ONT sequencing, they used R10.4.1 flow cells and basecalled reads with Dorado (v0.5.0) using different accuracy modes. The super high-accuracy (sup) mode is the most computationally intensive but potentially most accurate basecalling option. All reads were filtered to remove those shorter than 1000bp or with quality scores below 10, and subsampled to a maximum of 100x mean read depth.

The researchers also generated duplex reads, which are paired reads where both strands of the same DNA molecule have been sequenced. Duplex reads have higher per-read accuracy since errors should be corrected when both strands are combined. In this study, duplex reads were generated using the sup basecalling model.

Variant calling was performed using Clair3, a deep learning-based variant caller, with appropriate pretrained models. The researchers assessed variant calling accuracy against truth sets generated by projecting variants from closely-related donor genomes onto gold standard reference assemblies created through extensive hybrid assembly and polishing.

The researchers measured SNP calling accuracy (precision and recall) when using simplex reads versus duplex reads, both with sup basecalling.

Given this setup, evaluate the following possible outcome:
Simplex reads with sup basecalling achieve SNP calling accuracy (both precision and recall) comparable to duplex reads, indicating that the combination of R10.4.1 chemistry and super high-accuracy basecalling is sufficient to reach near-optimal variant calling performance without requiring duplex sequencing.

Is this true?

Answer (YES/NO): YES